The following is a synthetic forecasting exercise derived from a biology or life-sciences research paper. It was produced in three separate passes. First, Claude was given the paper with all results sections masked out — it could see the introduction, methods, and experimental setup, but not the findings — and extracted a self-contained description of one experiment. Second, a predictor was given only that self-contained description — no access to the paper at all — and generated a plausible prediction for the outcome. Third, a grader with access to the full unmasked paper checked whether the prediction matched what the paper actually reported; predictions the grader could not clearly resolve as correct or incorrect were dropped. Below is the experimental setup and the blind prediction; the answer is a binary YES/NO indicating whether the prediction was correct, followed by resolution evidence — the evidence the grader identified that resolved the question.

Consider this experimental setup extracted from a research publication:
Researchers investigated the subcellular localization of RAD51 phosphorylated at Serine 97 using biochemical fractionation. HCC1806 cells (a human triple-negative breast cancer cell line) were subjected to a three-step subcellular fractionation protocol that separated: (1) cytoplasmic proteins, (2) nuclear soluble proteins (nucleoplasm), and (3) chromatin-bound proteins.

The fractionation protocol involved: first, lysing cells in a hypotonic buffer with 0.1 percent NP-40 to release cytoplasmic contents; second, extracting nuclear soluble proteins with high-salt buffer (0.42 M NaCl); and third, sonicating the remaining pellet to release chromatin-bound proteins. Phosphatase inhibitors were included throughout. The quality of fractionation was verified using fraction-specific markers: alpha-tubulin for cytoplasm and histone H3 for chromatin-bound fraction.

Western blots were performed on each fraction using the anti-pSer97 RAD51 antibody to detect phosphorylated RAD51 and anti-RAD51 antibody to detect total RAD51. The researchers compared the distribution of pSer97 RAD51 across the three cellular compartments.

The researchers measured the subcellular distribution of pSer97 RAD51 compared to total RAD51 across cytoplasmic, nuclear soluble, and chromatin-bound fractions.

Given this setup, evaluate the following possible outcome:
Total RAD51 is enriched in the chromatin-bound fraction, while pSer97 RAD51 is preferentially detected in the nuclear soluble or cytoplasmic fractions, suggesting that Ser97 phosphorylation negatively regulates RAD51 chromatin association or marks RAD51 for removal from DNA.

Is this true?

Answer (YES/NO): NO